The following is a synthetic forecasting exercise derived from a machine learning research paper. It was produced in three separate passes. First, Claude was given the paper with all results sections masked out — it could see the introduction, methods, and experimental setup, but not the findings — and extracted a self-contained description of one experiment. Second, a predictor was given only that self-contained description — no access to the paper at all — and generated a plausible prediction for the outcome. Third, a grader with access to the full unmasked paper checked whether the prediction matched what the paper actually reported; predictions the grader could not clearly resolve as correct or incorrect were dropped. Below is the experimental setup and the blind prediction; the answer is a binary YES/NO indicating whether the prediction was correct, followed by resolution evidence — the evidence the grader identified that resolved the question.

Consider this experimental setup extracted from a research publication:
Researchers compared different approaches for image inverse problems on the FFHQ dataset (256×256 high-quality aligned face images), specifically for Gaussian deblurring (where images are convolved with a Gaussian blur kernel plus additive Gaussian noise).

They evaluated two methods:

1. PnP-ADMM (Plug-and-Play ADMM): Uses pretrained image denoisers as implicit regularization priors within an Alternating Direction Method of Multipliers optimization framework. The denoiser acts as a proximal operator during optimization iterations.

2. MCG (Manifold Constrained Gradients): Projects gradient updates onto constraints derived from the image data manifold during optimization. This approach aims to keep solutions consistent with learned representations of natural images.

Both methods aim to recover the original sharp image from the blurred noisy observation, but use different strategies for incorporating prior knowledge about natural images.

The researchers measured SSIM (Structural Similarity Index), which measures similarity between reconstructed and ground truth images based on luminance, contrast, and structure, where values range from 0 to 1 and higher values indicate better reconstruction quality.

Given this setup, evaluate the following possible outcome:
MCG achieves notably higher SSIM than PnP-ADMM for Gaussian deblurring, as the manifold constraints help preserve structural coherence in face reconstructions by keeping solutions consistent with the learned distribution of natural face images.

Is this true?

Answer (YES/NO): NO